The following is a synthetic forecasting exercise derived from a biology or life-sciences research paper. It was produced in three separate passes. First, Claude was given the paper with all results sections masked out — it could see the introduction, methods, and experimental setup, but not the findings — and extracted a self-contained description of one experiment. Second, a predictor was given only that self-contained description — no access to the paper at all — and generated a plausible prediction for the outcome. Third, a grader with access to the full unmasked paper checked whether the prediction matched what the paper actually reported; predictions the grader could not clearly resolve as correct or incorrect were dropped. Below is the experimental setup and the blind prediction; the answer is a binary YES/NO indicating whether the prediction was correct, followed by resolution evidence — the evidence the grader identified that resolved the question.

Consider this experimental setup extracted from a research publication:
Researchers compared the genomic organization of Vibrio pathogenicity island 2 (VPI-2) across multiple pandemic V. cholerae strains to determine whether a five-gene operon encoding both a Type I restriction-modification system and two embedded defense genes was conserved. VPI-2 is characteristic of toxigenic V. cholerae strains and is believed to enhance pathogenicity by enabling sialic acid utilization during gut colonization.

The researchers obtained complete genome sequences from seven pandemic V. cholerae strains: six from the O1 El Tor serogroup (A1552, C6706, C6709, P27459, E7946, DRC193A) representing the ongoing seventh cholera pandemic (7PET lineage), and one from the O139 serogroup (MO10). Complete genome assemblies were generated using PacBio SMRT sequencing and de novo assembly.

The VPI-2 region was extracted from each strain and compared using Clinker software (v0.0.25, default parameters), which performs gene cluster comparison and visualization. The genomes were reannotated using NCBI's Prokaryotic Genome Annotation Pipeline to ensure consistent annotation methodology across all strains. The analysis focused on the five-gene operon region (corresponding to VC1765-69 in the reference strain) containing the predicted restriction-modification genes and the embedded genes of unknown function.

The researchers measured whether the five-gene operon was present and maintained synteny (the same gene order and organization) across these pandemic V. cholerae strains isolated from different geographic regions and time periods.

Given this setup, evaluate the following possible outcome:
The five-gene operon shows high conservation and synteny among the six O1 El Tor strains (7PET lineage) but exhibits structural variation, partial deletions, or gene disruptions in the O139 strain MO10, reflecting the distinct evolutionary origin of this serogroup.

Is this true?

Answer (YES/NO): NO